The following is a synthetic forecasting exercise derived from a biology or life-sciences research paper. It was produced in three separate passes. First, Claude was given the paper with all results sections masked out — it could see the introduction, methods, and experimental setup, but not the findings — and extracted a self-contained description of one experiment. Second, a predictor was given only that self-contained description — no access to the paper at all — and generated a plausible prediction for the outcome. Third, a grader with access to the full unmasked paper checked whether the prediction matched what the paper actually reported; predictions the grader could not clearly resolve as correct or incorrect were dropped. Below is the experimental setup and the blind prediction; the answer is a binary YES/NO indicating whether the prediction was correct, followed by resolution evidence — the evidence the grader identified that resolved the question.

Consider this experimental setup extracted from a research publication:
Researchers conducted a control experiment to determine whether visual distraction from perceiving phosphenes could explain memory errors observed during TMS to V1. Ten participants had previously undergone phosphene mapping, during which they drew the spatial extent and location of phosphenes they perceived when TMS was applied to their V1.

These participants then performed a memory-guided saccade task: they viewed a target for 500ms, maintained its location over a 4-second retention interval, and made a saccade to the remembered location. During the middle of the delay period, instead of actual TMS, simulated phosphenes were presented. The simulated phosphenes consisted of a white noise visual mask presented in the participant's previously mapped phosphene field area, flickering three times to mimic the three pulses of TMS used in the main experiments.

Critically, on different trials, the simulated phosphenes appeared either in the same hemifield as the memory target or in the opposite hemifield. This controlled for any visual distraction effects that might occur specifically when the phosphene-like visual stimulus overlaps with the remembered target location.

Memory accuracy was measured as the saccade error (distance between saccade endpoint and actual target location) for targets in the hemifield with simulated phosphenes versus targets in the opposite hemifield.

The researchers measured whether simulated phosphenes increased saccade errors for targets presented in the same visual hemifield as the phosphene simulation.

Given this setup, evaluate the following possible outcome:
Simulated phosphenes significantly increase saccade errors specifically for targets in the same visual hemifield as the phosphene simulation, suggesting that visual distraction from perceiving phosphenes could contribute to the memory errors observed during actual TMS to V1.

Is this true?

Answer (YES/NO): NO